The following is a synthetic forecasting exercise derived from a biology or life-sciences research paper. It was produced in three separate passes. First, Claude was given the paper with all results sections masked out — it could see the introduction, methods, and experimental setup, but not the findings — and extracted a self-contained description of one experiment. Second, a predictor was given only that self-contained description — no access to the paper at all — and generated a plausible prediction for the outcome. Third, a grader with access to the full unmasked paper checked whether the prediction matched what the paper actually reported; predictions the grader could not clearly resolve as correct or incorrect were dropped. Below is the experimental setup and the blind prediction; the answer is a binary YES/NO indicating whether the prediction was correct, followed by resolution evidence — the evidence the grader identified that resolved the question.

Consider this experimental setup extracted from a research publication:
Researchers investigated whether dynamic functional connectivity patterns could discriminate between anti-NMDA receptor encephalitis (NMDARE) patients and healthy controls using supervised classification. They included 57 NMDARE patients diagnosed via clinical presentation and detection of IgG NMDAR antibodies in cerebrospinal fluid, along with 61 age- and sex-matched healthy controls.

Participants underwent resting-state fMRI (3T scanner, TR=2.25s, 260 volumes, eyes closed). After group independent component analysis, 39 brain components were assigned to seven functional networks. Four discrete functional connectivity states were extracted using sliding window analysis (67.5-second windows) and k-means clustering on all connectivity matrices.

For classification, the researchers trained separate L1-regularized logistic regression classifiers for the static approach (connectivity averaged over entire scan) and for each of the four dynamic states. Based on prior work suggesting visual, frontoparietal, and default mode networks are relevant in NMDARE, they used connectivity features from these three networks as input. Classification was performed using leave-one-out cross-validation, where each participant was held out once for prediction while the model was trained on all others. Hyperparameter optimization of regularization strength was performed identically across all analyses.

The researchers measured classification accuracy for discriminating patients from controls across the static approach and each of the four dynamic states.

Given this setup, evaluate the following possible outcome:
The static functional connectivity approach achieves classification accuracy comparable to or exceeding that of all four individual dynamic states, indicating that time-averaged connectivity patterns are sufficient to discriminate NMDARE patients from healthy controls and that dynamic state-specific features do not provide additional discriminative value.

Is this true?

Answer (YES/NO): NO